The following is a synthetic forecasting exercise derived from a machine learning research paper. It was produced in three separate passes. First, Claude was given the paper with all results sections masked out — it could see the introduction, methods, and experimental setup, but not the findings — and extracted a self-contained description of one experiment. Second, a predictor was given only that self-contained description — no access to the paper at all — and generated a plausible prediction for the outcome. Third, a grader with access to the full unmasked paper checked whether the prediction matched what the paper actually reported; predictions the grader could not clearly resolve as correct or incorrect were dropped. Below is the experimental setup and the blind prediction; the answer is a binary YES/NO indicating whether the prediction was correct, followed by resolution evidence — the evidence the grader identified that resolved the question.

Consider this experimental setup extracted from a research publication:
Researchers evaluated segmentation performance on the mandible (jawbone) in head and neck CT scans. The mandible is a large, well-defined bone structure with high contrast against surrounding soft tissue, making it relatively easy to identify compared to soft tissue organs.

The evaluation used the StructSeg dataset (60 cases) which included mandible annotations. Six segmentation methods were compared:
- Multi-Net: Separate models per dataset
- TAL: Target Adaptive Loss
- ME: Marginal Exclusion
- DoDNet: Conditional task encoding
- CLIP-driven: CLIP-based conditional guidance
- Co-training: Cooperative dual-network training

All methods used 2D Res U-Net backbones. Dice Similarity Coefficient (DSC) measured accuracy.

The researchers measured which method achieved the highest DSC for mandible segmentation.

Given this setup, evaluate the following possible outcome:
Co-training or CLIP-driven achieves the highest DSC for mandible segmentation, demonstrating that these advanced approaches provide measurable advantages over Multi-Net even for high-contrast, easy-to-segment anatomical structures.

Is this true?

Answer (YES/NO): NO